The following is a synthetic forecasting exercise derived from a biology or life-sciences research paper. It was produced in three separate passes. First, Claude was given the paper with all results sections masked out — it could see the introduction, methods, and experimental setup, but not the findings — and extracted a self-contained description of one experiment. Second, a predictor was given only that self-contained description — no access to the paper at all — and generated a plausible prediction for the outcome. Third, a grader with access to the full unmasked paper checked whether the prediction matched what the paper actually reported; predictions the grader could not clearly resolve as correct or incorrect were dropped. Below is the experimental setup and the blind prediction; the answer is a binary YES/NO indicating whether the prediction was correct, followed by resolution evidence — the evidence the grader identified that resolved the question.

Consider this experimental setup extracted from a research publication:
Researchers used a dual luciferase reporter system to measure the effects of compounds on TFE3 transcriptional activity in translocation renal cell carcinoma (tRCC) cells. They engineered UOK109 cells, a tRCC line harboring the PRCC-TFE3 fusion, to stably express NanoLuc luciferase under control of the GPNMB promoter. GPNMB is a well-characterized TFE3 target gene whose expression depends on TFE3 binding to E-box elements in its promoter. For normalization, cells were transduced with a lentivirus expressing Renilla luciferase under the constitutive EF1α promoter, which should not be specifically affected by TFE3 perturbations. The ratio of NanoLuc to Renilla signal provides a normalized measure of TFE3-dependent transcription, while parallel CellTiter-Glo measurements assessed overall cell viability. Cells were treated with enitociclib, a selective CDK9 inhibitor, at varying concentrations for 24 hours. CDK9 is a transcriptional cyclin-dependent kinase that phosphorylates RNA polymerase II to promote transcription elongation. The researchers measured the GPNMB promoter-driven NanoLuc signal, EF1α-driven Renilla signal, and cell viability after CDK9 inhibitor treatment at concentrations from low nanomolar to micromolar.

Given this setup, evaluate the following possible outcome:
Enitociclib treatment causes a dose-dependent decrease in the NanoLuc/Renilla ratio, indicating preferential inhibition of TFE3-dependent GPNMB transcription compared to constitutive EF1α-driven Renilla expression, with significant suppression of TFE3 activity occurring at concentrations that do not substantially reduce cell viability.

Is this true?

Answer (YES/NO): YES